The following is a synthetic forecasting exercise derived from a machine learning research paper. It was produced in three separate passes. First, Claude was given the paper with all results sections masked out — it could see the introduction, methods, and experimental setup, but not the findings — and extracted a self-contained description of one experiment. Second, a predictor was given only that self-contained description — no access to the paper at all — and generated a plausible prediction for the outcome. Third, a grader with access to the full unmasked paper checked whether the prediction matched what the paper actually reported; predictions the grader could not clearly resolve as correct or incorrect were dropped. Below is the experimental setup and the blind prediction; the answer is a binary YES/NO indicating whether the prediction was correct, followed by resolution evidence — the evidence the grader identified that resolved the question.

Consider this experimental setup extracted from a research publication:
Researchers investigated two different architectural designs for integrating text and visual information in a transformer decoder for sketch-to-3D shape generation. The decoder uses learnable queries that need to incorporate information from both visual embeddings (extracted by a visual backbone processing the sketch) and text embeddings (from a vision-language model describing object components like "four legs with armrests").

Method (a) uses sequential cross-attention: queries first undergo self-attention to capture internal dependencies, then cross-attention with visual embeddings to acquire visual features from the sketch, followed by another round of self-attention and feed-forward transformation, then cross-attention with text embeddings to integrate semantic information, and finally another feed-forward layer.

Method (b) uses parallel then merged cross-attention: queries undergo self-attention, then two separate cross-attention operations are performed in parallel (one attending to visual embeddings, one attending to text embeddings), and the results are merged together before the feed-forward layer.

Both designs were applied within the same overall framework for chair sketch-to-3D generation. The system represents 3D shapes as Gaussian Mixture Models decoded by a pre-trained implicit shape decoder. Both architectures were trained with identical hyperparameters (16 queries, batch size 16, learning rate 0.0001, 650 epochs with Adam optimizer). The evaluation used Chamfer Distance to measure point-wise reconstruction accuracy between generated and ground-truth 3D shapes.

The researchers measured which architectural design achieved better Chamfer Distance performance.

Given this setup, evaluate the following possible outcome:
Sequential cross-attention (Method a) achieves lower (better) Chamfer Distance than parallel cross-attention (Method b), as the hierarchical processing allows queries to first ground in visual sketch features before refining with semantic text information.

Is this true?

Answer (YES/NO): YES